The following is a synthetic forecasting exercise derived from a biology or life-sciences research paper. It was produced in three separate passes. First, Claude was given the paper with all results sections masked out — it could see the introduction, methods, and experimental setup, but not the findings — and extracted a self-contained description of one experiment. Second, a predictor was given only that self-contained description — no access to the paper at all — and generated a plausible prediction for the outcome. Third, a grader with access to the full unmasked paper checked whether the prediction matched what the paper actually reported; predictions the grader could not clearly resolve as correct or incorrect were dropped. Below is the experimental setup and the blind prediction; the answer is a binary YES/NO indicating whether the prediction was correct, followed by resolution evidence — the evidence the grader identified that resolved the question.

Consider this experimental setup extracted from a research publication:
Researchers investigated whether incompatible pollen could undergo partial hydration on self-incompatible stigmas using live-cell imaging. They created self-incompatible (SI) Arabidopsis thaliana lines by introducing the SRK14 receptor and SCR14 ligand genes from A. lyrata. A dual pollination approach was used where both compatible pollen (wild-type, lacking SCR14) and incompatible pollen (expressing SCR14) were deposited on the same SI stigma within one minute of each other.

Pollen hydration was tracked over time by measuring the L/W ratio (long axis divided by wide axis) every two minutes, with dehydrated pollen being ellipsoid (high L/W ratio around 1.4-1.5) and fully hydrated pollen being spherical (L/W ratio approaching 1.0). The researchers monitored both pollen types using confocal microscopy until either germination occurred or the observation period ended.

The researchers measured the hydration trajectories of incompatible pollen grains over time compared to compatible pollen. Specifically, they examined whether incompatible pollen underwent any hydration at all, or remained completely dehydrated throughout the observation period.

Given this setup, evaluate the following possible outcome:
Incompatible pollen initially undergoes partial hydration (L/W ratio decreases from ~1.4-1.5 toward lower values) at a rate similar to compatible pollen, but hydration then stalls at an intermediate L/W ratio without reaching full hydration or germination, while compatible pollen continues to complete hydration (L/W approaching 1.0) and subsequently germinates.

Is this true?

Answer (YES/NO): NO